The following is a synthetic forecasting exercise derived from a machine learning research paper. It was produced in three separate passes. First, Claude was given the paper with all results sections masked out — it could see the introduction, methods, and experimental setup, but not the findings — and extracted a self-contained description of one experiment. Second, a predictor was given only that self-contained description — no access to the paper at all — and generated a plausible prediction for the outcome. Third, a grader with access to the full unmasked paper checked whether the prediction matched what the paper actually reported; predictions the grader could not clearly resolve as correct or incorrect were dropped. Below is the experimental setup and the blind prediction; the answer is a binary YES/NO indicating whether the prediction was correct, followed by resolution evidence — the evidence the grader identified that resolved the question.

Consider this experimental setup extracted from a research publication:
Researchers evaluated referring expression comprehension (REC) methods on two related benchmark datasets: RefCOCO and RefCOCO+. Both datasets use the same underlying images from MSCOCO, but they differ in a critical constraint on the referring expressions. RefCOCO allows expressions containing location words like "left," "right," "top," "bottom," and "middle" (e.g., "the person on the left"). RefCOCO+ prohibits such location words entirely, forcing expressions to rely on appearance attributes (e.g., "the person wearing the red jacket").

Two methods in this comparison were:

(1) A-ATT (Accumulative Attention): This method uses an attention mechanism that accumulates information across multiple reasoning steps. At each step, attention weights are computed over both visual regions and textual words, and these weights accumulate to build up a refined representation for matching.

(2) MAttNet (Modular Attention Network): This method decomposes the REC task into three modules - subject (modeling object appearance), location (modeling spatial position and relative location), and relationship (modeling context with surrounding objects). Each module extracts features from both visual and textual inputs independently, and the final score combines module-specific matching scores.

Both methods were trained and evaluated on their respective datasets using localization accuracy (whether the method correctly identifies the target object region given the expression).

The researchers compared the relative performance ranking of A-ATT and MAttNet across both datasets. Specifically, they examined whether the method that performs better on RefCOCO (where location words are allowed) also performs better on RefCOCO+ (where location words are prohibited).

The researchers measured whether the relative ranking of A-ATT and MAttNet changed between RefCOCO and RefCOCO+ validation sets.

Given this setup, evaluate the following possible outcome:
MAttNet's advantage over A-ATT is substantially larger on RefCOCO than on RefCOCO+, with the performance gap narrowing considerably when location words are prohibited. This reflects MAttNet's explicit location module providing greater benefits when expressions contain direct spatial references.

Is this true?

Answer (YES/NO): NO